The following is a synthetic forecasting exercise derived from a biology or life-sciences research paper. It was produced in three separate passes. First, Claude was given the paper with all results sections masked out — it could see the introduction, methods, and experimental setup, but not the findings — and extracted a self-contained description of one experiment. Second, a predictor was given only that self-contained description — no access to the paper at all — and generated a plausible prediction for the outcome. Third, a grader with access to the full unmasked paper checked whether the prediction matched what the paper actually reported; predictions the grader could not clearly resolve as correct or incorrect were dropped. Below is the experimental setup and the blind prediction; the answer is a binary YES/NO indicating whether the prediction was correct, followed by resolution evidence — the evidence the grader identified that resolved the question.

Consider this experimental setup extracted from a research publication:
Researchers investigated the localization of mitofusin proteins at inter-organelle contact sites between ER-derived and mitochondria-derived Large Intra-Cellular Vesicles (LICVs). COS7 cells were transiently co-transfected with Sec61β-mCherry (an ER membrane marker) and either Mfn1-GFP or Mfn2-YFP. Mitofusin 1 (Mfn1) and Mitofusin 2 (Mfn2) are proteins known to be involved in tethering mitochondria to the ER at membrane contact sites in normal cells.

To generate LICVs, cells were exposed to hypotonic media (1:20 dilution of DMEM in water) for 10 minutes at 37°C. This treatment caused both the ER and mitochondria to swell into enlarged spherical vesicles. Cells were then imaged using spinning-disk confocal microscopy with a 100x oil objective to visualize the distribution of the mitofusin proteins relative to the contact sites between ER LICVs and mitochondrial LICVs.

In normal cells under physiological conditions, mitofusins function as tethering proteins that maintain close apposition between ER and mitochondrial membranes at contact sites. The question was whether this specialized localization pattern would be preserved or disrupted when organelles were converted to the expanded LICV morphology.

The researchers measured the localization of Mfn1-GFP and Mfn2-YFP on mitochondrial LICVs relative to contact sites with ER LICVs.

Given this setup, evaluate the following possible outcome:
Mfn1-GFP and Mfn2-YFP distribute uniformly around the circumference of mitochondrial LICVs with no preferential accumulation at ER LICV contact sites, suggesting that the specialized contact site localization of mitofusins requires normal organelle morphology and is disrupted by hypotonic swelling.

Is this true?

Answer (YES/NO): NO